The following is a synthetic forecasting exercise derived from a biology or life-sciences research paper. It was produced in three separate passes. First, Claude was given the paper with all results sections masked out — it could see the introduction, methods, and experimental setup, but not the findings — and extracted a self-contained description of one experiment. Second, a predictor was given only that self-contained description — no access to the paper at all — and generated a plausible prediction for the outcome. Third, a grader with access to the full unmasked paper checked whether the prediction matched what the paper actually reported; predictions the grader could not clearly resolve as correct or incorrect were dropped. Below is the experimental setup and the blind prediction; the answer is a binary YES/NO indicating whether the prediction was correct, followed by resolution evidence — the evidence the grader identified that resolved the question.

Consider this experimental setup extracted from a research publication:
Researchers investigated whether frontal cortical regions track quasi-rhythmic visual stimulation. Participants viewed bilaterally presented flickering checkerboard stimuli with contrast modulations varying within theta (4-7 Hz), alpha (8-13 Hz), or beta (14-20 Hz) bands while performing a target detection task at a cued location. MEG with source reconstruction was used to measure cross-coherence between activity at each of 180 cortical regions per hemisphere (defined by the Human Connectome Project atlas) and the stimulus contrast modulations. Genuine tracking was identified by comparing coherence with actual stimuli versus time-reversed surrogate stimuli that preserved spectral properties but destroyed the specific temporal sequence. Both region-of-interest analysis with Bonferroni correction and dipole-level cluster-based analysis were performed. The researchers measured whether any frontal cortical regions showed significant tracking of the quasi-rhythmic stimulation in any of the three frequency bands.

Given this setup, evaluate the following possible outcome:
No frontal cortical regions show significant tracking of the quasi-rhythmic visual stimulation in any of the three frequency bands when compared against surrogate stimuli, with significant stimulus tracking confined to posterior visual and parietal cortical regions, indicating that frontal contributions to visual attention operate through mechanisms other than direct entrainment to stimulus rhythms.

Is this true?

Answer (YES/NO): YES